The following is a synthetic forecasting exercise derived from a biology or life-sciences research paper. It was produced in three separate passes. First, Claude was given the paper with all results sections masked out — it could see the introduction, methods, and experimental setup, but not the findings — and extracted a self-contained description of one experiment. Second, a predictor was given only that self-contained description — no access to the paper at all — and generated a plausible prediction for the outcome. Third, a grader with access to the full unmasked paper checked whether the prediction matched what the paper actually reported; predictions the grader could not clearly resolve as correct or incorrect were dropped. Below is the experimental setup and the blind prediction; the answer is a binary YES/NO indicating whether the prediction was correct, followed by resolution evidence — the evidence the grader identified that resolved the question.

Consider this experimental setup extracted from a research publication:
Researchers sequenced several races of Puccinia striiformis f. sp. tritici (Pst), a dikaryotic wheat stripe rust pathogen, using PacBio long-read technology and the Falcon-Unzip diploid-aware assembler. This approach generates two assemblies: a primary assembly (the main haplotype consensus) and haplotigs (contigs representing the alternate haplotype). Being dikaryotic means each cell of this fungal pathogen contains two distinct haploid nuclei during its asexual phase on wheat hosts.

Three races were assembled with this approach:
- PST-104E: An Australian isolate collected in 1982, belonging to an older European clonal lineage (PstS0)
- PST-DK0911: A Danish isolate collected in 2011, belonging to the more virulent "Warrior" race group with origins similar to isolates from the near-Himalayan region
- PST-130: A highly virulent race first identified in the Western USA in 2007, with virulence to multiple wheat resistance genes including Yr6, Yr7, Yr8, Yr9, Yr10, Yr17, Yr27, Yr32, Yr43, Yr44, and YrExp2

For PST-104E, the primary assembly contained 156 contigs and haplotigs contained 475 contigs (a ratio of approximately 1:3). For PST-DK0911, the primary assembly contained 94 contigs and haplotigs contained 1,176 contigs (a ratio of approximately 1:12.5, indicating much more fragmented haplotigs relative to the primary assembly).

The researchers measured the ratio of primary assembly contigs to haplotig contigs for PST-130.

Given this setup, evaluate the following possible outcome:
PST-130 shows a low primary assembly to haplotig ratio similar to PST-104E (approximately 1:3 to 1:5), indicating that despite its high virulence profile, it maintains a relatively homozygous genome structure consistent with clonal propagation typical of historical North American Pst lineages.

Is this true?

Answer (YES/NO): NO